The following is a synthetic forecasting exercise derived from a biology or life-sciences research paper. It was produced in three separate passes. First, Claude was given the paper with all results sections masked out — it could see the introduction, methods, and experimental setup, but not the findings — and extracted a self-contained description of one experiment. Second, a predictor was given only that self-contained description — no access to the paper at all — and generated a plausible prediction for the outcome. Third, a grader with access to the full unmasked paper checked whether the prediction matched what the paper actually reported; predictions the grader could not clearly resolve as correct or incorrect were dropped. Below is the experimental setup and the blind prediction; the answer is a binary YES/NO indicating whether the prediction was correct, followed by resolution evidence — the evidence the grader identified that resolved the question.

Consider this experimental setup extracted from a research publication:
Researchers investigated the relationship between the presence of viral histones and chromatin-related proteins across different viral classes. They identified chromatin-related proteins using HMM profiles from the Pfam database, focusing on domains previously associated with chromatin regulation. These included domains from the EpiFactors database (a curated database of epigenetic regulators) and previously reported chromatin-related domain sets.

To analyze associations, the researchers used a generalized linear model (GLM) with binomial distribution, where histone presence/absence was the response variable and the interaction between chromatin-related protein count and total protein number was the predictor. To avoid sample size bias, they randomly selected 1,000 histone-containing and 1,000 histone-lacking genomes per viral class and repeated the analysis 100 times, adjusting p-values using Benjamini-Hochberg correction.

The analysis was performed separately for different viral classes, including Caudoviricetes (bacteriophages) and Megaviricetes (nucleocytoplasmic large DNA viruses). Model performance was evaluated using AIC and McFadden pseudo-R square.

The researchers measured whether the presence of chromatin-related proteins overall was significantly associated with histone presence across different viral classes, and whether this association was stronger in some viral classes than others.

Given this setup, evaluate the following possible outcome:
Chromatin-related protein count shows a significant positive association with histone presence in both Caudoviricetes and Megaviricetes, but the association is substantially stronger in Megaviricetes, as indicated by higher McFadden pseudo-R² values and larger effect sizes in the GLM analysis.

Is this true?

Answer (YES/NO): NO